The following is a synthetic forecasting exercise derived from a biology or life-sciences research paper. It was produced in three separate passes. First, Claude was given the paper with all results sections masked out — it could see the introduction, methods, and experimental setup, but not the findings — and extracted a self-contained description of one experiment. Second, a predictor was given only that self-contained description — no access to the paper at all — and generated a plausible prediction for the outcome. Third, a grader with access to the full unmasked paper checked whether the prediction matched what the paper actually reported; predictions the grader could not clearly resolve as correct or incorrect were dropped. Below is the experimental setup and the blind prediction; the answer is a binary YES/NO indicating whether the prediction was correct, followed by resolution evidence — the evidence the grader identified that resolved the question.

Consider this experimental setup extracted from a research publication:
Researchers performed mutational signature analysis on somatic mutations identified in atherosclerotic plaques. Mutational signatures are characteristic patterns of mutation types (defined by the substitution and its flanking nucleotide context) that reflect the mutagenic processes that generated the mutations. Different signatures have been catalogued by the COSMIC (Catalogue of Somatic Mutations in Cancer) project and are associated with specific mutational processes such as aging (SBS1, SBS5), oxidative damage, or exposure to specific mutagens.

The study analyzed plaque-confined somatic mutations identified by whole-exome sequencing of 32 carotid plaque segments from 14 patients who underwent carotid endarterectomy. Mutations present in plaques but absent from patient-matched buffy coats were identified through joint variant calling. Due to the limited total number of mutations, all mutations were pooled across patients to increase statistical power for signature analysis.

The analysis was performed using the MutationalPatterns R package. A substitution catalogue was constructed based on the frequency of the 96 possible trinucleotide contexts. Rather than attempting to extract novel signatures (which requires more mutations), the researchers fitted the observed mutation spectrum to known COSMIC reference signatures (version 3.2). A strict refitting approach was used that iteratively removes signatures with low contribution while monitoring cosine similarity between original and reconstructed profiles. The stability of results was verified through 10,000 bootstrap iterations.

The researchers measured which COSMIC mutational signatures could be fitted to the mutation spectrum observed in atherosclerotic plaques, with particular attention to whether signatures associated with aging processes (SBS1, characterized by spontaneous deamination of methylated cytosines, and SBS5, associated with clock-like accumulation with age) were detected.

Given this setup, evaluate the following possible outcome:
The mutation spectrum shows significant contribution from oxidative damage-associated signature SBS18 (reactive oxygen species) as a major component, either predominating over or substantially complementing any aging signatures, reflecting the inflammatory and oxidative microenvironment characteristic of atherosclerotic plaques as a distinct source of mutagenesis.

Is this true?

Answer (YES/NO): NO